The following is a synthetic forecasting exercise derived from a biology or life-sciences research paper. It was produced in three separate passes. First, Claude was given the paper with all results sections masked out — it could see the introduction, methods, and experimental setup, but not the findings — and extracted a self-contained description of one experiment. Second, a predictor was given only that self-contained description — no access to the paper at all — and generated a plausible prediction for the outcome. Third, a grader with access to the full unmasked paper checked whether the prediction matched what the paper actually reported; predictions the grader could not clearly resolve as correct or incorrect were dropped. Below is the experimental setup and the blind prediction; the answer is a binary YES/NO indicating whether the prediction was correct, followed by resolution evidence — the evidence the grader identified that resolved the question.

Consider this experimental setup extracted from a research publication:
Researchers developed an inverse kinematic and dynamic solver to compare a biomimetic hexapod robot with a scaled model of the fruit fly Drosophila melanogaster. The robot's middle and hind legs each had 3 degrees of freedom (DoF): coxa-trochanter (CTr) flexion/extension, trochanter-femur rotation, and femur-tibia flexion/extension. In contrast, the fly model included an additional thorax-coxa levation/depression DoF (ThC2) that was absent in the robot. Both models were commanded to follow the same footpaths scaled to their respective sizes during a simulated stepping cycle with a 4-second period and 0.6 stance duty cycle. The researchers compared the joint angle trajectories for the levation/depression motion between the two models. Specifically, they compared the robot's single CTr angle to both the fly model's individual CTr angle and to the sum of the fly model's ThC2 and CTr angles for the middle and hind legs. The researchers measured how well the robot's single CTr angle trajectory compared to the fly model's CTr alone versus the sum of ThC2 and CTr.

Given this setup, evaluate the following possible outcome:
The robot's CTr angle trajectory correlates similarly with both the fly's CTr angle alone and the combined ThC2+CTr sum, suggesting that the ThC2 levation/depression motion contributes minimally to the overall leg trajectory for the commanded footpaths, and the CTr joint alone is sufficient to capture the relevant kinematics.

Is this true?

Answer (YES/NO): NO